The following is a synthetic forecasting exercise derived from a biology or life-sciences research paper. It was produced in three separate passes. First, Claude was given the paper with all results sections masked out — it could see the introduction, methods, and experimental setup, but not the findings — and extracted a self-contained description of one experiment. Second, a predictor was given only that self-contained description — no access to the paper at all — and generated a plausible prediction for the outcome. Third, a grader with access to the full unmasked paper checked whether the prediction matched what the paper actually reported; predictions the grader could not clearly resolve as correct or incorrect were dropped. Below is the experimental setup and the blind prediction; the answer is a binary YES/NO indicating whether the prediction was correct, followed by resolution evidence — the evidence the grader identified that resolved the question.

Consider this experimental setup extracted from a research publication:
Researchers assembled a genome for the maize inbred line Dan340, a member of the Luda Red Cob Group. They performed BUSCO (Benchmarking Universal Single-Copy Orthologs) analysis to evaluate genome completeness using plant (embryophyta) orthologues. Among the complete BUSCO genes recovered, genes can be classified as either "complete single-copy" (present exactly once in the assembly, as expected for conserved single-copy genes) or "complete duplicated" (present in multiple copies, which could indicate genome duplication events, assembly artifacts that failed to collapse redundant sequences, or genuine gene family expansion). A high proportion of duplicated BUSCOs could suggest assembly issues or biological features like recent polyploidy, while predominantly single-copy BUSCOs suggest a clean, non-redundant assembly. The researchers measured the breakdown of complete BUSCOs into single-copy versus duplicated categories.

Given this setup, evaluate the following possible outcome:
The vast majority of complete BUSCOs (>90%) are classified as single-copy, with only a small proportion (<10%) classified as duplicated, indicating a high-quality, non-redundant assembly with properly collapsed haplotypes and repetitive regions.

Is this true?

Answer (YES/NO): YES